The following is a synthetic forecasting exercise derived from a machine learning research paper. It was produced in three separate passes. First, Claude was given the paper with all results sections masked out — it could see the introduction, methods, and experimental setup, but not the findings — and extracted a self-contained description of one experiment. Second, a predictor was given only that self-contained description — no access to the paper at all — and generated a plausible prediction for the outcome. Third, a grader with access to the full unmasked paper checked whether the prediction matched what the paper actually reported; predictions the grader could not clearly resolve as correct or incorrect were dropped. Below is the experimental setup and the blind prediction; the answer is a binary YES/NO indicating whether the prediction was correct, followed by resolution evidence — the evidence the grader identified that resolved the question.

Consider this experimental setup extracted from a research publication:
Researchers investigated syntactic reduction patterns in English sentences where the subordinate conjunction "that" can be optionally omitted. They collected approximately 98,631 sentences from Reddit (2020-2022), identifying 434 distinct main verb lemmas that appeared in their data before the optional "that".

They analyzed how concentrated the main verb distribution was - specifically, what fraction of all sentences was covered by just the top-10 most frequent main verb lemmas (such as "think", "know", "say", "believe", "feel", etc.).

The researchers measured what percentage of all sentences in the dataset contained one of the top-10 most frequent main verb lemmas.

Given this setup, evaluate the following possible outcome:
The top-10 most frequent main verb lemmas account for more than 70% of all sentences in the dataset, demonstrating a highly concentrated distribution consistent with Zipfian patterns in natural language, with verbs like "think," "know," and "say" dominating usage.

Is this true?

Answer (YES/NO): NO